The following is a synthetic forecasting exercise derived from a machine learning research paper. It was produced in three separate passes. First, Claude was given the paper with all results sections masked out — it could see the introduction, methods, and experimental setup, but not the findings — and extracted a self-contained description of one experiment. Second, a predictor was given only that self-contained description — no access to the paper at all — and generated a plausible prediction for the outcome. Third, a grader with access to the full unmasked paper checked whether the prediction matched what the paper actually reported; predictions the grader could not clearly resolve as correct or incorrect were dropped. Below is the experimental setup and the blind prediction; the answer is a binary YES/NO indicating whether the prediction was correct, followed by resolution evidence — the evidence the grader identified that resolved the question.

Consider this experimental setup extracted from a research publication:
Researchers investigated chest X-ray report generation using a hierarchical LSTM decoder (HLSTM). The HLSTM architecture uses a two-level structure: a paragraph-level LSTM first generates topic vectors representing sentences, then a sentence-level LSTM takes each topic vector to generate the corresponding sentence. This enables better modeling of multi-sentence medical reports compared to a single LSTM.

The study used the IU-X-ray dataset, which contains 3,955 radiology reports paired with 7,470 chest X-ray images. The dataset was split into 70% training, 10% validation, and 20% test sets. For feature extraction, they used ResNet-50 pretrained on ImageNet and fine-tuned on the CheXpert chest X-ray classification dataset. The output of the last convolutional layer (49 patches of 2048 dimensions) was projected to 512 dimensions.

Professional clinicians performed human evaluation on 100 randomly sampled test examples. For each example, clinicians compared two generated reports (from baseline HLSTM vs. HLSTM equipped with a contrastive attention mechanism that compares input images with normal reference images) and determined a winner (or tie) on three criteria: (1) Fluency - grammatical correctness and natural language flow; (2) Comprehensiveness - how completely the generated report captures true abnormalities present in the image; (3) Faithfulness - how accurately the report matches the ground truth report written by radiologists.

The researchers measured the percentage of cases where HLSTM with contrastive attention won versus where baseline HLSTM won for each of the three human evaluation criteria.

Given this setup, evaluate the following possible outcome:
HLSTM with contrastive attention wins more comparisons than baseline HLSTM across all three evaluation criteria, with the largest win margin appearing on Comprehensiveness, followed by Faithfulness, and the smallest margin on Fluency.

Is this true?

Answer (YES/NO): YES